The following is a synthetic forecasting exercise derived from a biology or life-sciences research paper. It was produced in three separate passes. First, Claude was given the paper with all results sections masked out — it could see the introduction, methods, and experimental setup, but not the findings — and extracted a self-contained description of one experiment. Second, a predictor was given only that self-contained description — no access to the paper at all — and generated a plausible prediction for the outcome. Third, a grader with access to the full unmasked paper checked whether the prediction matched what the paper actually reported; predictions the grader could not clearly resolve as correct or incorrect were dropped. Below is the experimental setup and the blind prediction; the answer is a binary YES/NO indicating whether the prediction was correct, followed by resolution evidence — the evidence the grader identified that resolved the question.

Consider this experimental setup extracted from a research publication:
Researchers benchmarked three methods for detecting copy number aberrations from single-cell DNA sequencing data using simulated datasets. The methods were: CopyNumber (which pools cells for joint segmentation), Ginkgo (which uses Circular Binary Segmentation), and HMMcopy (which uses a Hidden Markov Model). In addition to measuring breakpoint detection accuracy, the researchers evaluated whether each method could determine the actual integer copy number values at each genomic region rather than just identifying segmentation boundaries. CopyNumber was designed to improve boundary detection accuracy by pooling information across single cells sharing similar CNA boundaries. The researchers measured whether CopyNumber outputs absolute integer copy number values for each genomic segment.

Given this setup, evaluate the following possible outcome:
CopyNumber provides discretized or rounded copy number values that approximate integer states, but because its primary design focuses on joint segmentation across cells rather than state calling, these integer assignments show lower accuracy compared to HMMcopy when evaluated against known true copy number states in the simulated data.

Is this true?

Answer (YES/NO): NO